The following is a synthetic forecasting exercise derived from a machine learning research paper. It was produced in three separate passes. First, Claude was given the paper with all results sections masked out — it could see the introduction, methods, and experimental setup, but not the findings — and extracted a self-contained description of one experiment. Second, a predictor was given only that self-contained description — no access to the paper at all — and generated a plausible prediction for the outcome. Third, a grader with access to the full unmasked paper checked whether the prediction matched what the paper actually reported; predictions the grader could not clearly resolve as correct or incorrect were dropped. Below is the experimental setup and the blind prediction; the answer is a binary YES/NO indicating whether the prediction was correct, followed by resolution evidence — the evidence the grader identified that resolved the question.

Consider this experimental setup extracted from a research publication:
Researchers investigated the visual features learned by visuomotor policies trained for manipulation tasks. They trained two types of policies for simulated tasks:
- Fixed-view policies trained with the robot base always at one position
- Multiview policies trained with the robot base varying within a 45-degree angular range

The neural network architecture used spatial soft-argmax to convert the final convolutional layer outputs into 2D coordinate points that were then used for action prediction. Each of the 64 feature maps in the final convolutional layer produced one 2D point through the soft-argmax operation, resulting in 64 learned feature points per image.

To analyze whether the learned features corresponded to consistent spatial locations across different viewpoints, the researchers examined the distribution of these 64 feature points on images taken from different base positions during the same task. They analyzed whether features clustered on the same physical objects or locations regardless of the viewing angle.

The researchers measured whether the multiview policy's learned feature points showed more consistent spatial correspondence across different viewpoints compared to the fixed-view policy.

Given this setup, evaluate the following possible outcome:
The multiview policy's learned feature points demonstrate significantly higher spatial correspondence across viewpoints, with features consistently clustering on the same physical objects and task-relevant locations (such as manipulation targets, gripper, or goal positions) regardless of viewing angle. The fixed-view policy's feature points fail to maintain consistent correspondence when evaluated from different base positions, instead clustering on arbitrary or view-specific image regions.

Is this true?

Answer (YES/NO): NO